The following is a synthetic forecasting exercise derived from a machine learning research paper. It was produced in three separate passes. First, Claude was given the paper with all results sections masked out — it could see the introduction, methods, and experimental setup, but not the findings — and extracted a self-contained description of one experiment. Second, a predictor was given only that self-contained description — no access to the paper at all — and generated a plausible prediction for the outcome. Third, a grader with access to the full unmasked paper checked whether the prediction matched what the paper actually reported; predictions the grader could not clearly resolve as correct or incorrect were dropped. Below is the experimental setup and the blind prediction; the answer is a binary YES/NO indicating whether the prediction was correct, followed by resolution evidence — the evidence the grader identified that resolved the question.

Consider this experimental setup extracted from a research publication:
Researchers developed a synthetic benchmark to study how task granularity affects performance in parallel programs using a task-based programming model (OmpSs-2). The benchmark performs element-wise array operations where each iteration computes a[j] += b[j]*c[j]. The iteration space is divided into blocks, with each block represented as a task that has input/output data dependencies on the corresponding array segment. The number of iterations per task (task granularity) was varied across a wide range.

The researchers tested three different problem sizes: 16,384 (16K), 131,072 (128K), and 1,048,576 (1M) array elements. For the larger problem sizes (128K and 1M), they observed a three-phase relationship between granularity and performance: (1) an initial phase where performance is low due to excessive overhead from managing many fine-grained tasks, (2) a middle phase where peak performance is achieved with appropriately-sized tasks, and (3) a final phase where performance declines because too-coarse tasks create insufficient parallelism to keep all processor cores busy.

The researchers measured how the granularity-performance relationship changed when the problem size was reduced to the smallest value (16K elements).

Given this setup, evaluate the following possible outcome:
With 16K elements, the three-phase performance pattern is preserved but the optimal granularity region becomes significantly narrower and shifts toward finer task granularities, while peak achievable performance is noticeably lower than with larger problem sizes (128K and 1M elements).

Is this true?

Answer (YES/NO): NO